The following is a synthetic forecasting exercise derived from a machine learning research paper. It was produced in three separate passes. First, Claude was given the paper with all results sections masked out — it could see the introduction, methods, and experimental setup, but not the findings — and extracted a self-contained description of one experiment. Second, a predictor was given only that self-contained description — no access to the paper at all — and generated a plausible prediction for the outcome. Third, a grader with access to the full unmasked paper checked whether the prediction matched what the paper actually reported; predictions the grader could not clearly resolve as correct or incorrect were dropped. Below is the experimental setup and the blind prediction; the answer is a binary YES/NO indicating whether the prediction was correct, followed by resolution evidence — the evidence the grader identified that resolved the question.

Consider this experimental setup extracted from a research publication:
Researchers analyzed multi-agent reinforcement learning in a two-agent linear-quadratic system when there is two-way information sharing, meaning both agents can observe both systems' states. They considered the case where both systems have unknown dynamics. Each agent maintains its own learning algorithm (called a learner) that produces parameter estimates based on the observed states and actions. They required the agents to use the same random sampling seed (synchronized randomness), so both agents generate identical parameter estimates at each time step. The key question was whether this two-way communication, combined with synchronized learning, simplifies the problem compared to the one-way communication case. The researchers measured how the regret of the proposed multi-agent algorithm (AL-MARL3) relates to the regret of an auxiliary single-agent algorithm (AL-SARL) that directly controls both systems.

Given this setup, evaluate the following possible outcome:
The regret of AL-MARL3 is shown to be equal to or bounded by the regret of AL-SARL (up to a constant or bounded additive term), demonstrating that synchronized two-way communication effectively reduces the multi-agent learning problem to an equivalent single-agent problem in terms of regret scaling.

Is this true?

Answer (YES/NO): YES